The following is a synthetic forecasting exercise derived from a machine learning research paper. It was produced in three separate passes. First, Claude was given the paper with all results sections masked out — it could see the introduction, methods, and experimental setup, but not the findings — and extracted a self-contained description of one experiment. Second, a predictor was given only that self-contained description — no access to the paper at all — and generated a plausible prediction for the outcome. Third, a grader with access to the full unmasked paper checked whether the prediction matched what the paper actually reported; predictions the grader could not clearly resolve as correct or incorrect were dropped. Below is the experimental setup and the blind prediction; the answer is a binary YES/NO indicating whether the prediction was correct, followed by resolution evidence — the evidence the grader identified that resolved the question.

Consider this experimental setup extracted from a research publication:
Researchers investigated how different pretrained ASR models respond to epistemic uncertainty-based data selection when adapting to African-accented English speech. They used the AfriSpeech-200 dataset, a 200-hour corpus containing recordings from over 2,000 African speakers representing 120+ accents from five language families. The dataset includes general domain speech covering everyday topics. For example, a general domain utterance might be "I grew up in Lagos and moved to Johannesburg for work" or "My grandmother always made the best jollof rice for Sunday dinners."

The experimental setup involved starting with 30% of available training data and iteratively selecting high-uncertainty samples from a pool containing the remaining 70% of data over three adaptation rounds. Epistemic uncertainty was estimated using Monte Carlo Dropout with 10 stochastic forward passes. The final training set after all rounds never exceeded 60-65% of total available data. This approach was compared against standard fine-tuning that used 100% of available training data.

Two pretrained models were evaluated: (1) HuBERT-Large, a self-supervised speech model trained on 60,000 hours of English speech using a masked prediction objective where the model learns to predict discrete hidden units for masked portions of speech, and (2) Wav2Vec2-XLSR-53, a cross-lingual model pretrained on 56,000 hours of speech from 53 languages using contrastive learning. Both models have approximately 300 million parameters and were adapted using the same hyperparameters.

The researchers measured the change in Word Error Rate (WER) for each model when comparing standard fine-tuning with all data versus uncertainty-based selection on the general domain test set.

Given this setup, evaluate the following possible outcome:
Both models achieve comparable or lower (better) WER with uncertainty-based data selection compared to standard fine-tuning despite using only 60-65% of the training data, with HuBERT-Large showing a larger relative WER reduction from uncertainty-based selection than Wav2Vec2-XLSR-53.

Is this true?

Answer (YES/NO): NO